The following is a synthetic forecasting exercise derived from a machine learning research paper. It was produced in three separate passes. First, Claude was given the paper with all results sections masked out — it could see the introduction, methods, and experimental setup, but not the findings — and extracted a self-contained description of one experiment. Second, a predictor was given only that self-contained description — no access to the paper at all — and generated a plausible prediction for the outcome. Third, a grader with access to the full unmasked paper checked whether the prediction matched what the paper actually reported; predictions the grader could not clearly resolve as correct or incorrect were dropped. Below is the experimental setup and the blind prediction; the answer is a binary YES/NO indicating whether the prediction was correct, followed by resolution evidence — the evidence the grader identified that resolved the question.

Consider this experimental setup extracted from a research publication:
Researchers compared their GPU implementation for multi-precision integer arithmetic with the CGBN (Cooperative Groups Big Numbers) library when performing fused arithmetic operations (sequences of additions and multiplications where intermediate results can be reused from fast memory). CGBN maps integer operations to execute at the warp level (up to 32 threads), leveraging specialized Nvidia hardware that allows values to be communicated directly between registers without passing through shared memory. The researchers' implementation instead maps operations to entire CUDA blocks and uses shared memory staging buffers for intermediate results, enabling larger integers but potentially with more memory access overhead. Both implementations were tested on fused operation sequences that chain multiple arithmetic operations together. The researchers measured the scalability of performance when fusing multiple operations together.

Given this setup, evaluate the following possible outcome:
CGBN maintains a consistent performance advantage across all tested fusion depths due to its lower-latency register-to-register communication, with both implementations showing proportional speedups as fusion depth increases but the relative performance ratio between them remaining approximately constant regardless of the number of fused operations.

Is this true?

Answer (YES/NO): NO